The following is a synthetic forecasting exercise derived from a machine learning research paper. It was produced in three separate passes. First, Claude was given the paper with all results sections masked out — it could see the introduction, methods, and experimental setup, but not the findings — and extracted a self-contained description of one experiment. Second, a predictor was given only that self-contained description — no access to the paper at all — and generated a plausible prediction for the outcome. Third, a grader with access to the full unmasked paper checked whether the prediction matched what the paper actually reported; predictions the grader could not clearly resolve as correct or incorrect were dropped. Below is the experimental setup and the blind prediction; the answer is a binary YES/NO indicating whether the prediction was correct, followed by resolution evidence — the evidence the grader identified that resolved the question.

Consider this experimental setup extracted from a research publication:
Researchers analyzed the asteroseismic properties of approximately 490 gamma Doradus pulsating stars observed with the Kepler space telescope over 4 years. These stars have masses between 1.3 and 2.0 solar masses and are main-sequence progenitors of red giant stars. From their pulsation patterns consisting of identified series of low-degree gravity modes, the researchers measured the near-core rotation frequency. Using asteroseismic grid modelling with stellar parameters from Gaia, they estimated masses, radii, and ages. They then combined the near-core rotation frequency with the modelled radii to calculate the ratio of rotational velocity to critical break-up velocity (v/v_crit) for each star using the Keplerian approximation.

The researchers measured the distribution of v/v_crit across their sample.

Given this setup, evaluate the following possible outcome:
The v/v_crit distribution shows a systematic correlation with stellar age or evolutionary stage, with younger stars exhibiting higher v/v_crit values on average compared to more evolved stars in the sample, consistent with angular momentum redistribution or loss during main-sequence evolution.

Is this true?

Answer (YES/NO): NO